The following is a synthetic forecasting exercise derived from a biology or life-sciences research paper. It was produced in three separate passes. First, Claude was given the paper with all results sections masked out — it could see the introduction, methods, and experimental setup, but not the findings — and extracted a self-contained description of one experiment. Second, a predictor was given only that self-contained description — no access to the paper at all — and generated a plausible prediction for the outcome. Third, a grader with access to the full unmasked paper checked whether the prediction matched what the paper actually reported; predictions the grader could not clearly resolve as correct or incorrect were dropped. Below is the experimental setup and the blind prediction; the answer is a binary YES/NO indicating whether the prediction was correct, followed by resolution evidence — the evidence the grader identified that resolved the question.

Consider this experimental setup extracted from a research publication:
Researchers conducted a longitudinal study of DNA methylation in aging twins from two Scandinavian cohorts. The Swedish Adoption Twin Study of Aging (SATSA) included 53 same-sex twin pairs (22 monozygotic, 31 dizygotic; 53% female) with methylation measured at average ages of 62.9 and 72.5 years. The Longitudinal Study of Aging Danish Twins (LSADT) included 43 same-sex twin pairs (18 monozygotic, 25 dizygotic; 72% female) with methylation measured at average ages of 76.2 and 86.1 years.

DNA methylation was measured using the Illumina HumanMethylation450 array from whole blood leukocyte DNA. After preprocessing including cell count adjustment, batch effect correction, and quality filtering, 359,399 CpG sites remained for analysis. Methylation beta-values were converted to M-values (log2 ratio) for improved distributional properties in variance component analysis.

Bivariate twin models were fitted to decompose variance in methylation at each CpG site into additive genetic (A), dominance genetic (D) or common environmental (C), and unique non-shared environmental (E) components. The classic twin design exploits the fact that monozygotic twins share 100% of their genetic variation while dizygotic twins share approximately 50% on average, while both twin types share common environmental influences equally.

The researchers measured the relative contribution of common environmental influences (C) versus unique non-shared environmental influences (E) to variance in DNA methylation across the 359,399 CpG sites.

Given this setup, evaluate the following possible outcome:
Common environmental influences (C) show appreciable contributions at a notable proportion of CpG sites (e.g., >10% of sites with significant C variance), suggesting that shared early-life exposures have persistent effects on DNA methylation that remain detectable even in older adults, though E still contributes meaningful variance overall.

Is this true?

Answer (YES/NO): NO